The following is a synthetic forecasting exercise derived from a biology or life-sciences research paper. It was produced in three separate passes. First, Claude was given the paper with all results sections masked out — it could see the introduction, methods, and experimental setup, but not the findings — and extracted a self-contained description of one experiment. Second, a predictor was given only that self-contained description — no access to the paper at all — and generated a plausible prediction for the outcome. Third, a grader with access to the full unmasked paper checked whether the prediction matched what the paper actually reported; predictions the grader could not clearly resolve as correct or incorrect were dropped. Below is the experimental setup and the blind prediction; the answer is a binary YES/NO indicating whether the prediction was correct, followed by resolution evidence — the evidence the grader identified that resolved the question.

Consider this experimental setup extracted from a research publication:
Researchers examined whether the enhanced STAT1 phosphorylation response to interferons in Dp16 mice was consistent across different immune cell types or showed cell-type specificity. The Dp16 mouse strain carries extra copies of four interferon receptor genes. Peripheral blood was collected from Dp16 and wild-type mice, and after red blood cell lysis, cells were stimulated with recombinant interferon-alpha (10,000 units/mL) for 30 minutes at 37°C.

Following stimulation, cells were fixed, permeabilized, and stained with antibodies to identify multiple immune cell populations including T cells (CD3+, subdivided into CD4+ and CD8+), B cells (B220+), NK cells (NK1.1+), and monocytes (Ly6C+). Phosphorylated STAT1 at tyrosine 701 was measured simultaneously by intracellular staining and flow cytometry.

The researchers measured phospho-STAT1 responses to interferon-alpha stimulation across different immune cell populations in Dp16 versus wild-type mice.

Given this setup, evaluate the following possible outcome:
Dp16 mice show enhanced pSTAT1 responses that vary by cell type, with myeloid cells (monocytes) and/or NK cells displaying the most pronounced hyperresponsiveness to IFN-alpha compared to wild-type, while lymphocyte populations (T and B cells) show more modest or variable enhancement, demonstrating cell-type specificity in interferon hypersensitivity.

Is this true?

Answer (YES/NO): NO